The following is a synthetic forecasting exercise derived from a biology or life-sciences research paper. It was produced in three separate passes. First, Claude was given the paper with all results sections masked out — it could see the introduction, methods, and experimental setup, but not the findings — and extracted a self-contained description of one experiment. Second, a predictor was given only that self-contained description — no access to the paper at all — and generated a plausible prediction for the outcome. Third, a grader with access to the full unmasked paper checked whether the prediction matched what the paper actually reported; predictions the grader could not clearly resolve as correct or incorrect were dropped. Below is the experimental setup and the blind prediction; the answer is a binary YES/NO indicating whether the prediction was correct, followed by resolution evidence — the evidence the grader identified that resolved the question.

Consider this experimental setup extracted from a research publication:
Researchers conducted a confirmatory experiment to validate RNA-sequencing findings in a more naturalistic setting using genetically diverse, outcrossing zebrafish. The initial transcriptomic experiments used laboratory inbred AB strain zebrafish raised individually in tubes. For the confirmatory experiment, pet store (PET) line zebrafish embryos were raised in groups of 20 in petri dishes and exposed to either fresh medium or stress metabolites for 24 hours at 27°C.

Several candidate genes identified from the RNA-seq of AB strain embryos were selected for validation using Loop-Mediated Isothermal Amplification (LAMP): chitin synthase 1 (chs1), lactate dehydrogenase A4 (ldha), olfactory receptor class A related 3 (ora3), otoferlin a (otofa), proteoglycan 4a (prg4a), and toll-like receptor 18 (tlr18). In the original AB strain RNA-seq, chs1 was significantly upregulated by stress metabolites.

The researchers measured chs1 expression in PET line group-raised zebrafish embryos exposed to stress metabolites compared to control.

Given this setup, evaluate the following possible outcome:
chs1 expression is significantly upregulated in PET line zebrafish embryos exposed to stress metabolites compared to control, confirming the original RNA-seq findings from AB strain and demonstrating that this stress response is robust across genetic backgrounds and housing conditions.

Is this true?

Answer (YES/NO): NO